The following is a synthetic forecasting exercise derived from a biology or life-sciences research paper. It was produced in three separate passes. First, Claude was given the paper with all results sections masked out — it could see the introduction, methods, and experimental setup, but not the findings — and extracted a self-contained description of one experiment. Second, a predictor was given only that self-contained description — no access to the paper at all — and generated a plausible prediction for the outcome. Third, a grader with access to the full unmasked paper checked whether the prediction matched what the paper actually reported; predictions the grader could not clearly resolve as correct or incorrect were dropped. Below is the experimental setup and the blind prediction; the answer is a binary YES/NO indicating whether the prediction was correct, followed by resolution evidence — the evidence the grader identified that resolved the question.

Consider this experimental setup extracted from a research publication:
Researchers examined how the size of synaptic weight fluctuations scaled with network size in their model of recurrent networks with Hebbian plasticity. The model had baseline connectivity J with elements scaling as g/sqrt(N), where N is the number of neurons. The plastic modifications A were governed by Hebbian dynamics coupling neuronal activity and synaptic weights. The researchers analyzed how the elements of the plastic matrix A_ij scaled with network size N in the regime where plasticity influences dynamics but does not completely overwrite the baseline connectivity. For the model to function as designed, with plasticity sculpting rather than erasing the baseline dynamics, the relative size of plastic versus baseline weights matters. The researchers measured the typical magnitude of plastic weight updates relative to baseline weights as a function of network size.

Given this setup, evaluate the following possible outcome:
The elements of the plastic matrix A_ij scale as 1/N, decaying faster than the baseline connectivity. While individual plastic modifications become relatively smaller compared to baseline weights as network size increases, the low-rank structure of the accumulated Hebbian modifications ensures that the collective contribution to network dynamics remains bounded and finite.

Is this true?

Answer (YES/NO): YES